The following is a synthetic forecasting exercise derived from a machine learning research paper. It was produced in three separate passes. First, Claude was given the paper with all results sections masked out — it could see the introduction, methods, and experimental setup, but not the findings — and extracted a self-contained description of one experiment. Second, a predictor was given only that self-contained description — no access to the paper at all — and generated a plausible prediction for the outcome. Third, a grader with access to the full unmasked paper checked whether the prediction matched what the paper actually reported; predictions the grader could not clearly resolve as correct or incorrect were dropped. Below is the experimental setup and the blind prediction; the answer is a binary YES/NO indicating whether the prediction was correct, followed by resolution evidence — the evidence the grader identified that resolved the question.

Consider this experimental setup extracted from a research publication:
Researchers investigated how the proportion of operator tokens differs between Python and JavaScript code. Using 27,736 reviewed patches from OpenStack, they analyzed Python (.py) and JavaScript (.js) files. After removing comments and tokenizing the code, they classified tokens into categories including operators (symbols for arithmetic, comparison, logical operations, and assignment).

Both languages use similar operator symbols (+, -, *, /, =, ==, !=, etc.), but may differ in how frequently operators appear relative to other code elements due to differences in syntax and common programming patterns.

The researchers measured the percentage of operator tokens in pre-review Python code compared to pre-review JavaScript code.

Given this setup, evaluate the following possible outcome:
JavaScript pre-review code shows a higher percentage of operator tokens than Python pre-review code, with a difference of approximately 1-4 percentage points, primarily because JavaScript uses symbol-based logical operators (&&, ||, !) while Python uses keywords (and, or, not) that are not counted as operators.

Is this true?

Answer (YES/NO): YES